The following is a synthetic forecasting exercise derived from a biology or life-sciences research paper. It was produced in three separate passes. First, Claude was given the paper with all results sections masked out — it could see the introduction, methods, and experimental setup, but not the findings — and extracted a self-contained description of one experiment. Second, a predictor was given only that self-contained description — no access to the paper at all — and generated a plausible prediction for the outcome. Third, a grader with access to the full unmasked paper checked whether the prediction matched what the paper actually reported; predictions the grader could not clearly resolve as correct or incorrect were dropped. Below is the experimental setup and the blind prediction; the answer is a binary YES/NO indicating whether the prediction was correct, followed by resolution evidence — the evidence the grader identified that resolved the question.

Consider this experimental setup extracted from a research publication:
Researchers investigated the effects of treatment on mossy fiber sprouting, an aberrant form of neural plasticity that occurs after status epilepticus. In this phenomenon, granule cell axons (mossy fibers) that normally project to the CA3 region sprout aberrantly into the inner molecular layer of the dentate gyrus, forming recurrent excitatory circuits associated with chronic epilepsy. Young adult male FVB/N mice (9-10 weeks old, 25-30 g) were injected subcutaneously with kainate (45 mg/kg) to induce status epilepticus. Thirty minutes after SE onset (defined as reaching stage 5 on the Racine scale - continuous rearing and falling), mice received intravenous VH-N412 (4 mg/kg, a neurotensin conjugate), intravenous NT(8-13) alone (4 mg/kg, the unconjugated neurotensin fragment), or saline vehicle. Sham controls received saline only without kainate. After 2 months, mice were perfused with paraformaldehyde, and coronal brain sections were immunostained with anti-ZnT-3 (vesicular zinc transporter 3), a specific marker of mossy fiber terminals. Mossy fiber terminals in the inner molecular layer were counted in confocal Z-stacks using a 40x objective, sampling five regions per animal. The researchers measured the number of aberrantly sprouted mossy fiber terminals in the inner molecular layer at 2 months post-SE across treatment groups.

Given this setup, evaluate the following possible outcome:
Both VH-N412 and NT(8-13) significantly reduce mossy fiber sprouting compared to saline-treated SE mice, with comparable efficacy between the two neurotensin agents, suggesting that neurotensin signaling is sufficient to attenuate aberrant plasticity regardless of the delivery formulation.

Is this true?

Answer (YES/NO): NO